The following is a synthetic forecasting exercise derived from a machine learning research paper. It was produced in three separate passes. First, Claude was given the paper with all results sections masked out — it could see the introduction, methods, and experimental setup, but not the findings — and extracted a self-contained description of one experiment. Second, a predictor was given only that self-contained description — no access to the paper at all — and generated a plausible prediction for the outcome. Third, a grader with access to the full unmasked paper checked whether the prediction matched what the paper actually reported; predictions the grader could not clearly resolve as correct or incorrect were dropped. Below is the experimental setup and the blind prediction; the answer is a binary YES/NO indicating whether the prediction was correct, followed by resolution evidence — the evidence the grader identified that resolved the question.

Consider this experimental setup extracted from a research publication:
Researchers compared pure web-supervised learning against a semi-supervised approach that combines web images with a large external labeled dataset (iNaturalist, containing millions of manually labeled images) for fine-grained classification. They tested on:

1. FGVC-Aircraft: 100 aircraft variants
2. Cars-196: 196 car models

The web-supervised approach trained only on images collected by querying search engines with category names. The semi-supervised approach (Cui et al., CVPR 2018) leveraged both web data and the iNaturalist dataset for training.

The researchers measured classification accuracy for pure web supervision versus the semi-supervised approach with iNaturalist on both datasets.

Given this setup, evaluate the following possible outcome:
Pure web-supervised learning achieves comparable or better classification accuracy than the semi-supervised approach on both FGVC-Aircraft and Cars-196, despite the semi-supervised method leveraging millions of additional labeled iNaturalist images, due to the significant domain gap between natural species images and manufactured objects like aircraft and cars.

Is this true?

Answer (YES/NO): NO